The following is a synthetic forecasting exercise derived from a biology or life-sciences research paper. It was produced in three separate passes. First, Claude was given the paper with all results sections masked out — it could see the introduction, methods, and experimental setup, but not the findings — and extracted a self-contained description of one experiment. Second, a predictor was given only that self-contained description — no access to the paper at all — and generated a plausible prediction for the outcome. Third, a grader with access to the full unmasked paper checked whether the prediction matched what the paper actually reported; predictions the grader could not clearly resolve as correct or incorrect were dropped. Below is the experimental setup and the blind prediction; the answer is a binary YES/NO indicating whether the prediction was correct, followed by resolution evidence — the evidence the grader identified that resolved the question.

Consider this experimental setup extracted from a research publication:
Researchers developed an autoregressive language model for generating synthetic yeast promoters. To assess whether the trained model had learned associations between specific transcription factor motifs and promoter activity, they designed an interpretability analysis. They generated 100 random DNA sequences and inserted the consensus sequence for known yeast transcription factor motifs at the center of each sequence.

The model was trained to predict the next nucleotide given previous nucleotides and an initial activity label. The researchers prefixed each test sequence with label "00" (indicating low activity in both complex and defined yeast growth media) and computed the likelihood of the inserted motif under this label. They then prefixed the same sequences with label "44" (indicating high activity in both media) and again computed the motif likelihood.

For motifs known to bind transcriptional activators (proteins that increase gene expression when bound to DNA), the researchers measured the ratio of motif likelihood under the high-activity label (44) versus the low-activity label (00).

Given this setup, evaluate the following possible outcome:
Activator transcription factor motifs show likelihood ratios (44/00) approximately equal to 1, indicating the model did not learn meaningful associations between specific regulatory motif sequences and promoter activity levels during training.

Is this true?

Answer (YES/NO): NO